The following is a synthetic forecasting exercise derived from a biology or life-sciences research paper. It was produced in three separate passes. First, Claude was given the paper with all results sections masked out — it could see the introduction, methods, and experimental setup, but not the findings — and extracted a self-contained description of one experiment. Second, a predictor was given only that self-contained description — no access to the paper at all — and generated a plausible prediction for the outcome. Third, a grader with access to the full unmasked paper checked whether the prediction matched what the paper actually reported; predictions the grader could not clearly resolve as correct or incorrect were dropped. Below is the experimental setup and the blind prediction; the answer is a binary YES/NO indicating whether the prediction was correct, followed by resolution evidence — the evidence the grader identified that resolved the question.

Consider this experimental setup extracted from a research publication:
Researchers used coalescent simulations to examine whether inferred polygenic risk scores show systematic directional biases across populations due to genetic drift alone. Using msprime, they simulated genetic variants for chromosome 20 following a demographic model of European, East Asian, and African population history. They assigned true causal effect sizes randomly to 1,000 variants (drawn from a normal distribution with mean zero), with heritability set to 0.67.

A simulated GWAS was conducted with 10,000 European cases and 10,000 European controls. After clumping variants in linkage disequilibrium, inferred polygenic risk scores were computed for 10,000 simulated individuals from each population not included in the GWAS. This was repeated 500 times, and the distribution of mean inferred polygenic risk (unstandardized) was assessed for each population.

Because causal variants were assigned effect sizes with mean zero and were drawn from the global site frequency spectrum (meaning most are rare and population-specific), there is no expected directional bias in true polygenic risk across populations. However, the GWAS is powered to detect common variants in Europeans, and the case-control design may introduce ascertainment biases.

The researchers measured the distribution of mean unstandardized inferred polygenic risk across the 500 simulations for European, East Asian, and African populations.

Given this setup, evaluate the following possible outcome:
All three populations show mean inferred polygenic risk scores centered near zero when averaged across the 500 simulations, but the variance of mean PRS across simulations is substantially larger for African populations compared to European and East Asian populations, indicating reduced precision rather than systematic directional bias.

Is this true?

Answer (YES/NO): NO